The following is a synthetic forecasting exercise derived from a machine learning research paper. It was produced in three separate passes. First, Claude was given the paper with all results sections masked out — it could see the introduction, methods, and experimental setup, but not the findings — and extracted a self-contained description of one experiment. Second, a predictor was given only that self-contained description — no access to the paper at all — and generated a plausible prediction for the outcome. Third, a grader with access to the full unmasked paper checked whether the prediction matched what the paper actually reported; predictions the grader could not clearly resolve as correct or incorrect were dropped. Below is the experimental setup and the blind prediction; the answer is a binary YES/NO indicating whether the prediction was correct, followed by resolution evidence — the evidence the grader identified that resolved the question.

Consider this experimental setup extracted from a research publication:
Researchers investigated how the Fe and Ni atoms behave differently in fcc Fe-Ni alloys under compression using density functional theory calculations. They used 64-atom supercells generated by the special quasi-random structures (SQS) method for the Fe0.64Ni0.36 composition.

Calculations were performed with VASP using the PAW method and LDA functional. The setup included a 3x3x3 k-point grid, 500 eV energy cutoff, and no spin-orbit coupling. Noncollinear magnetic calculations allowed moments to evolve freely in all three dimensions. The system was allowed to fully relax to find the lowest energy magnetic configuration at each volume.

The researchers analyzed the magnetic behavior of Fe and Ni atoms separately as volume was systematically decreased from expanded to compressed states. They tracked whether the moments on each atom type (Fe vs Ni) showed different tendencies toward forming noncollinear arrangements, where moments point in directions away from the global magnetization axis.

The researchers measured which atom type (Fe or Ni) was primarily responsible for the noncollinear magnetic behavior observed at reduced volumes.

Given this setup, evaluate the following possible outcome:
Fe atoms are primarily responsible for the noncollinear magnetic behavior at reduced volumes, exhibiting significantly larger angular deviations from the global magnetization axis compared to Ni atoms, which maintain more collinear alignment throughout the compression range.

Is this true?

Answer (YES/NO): YES